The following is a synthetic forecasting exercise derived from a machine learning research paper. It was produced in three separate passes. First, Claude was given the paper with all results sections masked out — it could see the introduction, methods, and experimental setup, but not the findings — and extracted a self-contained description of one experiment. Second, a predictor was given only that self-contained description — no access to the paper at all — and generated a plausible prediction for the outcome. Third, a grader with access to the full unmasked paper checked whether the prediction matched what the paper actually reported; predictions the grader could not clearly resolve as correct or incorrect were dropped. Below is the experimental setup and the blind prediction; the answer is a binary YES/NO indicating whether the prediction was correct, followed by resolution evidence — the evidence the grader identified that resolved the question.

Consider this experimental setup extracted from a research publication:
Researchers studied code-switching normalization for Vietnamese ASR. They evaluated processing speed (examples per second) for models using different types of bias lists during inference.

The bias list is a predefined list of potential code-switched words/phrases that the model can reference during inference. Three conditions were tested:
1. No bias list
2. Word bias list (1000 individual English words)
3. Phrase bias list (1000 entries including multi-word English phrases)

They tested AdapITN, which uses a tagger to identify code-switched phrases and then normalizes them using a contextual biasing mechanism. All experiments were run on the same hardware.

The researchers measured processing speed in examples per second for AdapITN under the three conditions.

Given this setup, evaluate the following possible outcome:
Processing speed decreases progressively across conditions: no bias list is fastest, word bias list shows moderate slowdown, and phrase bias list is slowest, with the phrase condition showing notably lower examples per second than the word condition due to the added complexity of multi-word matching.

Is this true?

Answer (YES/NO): YES